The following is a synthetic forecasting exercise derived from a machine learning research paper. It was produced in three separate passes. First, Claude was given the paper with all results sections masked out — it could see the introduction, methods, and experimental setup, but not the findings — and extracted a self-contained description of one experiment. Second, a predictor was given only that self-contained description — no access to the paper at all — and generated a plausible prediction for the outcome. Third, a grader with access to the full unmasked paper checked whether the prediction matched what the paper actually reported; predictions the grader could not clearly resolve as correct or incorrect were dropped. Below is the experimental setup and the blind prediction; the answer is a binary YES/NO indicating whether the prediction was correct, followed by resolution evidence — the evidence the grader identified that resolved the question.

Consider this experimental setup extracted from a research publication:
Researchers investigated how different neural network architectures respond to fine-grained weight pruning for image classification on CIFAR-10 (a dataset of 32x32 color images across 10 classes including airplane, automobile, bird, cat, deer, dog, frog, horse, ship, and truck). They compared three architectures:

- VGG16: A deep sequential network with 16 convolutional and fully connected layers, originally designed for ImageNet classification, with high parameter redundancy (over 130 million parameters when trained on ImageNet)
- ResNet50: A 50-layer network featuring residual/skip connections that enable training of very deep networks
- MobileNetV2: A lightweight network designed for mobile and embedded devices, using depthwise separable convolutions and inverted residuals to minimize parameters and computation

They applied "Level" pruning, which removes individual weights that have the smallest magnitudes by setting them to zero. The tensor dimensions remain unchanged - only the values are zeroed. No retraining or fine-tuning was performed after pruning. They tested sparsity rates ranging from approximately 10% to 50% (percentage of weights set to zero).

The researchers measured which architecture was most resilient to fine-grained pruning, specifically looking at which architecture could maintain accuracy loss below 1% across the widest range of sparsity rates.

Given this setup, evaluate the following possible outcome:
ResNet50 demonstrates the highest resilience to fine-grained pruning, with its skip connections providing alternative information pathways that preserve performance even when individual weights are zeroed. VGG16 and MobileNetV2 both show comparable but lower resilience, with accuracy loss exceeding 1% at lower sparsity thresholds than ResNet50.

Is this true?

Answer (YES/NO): NO